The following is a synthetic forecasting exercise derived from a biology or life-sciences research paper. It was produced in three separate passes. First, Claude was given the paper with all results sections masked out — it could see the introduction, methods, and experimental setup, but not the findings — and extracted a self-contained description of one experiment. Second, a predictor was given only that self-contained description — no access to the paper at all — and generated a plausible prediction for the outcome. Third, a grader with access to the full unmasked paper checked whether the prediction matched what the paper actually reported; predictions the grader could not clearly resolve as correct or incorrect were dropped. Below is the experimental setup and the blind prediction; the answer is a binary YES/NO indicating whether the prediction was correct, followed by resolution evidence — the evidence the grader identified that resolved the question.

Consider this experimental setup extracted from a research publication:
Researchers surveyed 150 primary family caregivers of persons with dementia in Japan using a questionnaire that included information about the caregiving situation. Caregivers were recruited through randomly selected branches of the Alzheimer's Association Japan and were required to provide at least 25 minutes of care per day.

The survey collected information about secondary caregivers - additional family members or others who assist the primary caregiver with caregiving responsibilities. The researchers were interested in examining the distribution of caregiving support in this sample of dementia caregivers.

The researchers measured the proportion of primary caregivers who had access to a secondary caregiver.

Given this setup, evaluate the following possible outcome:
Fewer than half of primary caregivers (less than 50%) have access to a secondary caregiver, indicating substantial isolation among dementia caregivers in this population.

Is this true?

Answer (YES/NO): YES